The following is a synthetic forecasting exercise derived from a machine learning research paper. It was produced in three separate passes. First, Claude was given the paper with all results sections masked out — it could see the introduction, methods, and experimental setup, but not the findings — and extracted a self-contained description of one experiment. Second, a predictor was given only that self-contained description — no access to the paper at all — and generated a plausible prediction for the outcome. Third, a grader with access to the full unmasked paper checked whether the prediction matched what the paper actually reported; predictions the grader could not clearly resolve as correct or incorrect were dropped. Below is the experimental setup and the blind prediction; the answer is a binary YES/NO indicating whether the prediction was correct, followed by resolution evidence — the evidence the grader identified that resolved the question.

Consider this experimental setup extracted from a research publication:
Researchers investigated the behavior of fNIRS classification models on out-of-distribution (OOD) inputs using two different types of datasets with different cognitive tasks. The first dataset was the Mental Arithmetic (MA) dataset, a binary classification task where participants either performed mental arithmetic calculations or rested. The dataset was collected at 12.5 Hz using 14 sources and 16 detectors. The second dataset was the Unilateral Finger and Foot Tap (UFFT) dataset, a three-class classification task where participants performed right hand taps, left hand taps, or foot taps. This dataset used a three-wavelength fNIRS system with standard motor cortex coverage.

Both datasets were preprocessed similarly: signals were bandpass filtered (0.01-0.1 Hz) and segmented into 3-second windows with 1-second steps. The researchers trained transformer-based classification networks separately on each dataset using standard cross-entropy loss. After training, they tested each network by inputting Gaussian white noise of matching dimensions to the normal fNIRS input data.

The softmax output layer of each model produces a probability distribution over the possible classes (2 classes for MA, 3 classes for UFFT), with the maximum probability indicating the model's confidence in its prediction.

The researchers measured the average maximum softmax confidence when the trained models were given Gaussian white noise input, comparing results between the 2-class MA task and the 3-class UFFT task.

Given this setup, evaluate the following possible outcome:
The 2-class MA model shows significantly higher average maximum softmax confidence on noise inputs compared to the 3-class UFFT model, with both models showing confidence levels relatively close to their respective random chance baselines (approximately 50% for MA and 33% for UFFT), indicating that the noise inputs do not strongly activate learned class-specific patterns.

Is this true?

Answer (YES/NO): NO